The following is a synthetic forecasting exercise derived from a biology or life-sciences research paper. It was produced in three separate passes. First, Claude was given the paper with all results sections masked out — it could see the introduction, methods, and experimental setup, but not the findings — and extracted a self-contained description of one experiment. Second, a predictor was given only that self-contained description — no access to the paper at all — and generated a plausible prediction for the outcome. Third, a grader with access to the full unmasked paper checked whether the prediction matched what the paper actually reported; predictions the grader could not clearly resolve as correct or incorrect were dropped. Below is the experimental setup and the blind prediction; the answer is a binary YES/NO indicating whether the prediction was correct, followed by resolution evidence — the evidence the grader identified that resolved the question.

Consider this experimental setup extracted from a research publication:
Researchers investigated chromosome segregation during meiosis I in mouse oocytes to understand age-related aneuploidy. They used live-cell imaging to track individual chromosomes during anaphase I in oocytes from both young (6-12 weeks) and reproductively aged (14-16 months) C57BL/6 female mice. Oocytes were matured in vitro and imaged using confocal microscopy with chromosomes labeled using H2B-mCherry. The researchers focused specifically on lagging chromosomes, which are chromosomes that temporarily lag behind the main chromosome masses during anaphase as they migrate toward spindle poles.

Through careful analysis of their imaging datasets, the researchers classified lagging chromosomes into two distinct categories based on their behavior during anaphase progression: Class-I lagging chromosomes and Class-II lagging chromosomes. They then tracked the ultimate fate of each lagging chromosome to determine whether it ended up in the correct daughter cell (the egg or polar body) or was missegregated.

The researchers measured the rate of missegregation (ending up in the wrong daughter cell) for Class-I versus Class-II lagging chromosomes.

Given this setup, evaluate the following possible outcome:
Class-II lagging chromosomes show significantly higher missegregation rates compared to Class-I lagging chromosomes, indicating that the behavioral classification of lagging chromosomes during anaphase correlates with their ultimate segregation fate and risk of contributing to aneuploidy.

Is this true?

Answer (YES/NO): NO